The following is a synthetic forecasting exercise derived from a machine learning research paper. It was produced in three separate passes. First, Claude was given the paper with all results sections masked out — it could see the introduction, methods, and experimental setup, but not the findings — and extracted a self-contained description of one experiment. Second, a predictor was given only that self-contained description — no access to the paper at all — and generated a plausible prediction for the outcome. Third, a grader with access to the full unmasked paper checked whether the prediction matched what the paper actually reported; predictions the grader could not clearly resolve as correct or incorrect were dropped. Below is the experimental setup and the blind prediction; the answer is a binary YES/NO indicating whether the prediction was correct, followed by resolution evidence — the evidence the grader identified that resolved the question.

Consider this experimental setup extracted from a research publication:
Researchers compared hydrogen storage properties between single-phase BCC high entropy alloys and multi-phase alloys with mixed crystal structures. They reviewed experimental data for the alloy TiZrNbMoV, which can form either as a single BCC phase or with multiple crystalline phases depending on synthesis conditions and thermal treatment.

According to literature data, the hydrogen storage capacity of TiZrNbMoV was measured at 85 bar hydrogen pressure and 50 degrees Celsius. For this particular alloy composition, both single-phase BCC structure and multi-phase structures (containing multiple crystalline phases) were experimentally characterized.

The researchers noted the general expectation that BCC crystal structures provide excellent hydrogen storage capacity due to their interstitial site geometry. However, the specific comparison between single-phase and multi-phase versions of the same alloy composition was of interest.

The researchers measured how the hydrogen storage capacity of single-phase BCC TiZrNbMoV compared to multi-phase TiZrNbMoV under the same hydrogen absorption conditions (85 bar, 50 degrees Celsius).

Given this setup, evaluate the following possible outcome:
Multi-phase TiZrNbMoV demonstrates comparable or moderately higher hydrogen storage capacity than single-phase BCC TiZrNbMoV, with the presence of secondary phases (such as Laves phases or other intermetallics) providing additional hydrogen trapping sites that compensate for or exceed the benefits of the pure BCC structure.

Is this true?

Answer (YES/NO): YES